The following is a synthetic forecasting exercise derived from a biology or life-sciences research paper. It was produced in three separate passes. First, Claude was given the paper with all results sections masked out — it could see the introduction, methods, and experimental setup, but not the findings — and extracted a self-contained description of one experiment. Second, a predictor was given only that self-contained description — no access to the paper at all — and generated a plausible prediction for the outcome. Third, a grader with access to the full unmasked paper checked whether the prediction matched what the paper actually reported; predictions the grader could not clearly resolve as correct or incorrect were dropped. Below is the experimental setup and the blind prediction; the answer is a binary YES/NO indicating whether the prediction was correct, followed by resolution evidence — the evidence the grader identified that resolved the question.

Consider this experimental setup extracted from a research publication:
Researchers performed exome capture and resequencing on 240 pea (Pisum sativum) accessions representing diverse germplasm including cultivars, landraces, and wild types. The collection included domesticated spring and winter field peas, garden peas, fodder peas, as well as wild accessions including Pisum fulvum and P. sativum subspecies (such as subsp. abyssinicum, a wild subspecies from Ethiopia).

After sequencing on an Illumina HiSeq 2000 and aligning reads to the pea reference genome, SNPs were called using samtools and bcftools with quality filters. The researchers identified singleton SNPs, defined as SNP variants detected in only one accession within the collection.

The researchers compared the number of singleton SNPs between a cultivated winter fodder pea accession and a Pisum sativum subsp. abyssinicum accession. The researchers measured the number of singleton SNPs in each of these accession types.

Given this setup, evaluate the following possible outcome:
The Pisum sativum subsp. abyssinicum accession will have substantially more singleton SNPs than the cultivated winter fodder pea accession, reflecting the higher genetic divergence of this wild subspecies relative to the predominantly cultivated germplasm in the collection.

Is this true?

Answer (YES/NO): YES